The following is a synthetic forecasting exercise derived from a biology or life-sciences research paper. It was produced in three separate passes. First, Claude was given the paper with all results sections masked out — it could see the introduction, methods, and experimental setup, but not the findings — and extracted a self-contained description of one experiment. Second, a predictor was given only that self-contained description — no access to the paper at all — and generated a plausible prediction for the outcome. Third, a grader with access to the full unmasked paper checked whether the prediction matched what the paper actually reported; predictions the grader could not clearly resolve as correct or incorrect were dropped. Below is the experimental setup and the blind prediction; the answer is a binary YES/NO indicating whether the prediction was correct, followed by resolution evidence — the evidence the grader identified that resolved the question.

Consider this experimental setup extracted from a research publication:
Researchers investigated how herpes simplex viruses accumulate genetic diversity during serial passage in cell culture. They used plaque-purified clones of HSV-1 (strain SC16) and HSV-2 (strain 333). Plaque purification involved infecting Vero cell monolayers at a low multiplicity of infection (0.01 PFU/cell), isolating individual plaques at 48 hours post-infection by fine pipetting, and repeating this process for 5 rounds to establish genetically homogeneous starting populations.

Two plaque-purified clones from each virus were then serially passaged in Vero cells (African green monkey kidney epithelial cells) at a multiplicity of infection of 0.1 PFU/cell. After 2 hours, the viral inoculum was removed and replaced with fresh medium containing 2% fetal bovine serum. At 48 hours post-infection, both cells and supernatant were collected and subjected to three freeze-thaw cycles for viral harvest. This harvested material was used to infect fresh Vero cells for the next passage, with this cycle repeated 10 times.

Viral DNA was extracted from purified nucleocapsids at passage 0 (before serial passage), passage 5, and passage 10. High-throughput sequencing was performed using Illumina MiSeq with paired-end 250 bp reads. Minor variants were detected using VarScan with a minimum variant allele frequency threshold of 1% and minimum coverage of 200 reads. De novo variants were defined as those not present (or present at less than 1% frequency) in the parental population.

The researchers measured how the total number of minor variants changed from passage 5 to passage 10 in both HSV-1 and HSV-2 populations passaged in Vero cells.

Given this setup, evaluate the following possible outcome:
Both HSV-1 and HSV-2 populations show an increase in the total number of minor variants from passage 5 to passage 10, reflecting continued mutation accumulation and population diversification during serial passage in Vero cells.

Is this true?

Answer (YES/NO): NO